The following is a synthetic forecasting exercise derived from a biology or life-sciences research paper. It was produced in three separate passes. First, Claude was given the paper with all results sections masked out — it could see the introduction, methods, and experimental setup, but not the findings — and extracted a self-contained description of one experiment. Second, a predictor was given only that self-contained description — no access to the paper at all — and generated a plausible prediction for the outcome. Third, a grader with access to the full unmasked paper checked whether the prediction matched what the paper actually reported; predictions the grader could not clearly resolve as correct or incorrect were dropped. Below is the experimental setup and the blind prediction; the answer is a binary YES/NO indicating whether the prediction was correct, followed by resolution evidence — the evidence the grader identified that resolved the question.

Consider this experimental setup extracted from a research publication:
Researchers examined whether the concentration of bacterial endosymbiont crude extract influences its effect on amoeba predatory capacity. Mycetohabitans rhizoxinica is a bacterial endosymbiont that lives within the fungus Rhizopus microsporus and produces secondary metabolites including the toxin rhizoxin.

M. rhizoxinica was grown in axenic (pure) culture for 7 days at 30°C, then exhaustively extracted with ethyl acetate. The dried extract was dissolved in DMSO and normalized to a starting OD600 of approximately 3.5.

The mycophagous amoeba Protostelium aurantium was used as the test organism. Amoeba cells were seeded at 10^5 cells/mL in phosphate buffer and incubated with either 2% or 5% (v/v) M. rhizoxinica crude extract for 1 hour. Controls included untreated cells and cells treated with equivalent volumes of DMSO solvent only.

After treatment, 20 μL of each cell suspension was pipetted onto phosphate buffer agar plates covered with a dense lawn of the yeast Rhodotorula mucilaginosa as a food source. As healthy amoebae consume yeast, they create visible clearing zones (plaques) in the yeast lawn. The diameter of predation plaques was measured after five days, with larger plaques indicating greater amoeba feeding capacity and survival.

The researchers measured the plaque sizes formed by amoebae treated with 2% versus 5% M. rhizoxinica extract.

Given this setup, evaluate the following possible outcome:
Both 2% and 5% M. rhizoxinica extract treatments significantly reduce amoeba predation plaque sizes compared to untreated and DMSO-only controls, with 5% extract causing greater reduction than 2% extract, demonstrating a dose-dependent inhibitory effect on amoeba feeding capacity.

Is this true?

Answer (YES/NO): NO